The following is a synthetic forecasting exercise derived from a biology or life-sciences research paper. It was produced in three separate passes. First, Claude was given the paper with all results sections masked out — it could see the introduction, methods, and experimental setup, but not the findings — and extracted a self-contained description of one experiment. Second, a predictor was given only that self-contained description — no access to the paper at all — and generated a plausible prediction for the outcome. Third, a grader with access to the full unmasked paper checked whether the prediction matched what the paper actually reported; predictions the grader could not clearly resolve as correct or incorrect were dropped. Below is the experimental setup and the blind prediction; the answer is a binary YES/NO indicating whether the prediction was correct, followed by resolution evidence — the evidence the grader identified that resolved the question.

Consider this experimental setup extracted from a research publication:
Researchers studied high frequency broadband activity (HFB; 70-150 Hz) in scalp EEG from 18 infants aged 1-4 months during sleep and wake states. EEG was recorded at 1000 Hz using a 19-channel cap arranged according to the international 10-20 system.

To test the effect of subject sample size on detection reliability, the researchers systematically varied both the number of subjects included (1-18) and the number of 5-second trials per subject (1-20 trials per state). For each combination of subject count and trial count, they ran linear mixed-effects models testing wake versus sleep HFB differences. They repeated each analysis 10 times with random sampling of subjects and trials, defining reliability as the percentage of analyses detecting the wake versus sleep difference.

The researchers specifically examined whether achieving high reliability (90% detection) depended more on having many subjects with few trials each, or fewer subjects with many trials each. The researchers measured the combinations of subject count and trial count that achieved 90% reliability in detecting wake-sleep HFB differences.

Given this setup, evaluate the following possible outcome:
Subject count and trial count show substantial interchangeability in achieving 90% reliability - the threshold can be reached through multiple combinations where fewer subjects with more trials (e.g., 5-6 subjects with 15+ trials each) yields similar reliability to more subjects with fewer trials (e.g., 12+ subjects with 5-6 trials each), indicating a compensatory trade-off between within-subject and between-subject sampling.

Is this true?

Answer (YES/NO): NO